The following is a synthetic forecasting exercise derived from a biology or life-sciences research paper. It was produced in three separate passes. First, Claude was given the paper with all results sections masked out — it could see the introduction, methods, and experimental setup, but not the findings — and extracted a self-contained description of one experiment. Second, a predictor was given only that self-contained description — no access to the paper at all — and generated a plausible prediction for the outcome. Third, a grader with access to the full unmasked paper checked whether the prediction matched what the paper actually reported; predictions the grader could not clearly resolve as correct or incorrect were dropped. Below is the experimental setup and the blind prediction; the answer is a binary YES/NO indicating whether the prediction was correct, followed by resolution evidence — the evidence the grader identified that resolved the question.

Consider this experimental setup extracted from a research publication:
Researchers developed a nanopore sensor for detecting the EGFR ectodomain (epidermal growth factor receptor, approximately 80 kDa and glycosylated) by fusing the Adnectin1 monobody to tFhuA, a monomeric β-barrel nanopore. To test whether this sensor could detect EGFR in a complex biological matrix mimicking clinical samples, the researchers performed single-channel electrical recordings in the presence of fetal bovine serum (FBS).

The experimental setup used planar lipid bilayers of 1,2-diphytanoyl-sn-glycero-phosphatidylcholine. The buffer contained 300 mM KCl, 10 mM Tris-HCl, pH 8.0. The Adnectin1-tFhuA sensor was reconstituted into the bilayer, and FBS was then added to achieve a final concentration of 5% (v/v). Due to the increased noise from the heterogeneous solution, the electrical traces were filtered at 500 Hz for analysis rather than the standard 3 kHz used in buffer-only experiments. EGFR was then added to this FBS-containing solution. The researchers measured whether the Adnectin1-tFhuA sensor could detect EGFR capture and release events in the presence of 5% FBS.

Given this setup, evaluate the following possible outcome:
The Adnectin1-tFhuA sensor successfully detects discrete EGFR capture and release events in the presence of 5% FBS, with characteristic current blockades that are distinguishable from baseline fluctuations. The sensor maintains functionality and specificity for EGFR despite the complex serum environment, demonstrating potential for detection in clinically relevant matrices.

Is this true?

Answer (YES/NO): YES